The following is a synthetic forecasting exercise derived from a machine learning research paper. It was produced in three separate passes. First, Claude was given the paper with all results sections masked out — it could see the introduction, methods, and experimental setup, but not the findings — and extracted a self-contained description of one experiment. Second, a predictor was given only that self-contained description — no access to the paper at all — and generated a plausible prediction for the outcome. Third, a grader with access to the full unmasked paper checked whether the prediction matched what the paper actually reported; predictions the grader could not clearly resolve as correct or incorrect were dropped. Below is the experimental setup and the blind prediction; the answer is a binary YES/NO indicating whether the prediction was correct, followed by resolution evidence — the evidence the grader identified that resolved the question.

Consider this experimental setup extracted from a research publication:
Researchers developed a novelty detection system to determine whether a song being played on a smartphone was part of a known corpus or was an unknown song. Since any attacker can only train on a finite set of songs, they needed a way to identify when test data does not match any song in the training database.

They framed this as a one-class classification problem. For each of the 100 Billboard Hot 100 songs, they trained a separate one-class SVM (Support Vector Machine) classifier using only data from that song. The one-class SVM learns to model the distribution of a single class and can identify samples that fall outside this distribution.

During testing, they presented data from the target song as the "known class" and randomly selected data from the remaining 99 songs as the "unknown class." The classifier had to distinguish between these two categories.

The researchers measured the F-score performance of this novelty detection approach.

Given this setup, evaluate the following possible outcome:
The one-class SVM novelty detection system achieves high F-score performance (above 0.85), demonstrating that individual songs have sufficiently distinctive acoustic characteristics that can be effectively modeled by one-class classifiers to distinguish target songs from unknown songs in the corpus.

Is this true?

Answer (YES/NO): NO